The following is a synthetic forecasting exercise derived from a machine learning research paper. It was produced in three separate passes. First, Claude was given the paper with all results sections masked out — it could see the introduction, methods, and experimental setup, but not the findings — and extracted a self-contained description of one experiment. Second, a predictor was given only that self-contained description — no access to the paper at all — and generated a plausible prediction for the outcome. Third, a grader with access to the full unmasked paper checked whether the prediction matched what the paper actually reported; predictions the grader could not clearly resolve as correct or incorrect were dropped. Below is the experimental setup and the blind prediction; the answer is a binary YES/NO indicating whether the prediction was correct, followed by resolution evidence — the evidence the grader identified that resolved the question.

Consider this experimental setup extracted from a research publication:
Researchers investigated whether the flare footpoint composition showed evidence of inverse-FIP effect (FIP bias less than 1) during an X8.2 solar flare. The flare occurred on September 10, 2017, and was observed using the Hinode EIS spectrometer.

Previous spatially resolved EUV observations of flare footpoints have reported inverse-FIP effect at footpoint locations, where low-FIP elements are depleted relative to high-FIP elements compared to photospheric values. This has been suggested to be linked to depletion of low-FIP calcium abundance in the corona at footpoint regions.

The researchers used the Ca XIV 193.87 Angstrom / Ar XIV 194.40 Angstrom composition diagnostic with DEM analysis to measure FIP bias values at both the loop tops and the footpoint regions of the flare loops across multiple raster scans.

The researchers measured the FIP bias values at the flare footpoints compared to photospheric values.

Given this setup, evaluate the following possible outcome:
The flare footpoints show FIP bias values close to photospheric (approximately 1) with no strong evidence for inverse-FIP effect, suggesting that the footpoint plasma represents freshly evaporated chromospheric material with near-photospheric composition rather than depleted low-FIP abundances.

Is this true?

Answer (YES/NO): NO